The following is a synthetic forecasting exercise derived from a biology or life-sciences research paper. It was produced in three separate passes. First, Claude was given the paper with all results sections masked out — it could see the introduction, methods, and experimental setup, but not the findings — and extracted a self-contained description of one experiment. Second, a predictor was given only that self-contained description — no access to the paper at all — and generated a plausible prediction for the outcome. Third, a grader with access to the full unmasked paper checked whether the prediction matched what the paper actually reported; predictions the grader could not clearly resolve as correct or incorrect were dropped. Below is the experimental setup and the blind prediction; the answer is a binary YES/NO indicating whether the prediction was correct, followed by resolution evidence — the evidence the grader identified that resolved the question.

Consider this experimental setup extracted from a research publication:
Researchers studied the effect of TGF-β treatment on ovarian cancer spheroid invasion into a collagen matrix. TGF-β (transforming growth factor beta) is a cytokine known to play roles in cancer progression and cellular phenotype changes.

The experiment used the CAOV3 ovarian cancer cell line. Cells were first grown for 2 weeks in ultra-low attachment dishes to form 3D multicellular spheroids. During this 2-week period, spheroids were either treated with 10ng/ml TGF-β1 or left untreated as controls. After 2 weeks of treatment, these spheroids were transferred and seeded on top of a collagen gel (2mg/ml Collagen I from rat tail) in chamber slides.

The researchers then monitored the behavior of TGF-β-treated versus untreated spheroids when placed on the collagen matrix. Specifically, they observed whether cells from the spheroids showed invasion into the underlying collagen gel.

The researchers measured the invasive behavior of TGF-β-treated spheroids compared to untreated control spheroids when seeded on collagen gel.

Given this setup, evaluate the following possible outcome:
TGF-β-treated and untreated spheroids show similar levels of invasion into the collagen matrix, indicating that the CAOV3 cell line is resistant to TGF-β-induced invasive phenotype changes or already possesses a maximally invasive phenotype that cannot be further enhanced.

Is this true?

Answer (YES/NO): NO